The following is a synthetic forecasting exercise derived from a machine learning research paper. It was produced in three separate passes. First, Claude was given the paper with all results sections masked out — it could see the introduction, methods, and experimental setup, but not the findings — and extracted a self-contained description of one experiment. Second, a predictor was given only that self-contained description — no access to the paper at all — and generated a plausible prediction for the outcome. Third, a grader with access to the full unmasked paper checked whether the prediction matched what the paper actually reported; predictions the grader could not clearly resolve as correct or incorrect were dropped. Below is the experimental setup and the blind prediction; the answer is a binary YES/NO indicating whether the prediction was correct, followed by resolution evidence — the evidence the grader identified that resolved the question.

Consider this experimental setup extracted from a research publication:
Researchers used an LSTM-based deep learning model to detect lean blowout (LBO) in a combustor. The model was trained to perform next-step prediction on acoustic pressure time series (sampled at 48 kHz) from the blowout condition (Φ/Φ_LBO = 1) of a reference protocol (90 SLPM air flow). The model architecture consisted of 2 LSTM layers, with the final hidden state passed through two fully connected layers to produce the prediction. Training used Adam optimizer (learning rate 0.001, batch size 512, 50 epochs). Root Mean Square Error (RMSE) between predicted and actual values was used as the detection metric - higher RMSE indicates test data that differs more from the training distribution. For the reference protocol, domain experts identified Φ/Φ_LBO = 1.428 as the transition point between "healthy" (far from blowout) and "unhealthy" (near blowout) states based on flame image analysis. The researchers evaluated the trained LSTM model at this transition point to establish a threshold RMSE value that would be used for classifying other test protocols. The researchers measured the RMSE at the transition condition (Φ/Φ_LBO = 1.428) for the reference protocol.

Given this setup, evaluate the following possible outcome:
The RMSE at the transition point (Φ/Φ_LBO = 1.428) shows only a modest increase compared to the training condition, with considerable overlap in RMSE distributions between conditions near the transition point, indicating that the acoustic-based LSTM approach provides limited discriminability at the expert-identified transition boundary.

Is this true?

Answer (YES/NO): NO